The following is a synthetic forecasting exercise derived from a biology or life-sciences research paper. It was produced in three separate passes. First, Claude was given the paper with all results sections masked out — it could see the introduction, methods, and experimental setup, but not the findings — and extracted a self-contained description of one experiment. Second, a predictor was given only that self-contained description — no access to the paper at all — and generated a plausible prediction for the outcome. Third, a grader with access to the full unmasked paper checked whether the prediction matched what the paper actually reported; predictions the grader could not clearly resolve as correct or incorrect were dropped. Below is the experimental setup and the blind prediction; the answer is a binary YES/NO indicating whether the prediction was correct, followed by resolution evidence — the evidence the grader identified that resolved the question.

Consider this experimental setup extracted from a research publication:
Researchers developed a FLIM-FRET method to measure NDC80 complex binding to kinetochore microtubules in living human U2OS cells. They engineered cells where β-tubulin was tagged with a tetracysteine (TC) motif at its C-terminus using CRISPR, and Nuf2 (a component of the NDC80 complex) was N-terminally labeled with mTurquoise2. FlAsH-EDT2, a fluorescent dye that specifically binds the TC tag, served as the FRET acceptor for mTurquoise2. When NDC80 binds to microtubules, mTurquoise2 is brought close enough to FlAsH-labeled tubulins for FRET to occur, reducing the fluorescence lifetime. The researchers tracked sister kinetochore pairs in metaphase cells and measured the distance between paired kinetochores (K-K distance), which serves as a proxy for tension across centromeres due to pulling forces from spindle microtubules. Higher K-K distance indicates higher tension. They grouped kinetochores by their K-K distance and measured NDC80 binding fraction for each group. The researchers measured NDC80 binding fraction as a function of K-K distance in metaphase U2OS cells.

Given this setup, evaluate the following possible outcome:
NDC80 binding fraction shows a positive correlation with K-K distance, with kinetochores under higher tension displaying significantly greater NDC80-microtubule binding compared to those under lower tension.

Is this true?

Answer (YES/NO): YES